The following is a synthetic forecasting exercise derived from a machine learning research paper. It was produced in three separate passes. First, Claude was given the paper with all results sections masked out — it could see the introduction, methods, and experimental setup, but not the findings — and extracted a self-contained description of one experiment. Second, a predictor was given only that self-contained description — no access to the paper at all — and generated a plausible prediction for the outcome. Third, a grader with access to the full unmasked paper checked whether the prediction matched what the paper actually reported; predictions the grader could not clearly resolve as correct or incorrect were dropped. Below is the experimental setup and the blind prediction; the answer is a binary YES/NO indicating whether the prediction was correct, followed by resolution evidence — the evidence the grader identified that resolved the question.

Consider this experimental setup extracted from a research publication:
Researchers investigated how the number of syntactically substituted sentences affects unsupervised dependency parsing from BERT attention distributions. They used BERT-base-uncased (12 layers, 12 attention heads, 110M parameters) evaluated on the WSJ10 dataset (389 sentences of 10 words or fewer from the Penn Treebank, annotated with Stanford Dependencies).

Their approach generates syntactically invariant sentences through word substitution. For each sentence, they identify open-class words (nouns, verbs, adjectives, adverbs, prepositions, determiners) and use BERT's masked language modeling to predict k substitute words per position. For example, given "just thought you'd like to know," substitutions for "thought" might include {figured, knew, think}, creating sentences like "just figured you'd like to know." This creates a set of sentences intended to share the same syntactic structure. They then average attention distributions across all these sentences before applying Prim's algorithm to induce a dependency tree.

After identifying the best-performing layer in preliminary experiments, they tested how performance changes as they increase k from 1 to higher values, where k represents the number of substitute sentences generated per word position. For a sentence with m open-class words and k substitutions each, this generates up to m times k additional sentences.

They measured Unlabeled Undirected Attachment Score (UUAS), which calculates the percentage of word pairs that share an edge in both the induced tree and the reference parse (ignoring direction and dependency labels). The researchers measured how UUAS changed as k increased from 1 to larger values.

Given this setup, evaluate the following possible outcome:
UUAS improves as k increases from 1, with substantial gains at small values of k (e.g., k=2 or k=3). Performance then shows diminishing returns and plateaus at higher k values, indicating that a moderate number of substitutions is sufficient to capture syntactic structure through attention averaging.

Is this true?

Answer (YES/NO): NO